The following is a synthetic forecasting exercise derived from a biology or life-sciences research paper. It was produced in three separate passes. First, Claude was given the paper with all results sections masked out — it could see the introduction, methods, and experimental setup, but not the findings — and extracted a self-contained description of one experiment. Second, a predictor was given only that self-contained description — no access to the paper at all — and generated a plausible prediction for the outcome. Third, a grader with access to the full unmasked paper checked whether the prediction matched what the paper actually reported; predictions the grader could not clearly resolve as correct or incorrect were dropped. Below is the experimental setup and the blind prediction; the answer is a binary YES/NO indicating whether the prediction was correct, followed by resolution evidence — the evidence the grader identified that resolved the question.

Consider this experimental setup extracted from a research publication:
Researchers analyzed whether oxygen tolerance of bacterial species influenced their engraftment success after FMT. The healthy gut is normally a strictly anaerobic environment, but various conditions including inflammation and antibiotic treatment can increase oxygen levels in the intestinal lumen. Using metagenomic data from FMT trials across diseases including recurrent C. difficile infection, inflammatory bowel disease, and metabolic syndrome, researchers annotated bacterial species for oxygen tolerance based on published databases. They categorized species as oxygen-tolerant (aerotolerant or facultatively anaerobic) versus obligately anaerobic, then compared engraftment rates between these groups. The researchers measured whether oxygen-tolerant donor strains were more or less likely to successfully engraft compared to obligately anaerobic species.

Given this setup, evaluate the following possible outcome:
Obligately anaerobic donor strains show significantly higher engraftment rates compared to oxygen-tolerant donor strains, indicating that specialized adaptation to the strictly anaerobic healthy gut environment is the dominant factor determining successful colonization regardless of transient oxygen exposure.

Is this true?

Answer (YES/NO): YES